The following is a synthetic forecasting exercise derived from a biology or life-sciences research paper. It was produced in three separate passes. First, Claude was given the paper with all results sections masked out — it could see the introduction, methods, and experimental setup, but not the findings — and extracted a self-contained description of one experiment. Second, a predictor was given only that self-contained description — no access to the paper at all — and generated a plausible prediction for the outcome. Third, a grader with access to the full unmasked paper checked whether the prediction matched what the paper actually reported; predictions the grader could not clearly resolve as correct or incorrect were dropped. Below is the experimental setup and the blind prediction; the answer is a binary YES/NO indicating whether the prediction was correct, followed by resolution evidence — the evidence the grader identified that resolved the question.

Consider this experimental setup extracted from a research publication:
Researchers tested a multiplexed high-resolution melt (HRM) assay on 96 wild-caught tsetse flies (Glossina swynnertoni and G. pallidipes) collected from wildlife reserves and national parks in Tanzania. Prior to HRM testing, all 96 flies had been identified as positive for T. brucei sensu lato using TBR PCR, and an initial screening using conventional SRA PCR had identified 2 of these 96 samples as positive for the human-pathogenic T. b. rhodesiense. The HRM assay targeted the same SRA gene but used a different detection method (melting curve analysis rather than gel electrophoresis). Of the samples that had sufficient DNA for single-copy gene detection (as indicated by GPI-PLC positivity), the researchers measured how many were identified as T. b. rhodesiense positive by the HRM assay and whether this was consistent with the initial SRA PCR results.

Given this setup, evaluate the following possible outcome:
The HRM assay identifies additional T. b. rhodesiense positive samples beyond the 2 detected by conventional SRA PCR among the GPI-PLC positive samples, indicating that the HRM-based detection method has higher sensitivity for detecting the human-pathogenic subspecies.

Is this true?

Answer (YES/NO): YES